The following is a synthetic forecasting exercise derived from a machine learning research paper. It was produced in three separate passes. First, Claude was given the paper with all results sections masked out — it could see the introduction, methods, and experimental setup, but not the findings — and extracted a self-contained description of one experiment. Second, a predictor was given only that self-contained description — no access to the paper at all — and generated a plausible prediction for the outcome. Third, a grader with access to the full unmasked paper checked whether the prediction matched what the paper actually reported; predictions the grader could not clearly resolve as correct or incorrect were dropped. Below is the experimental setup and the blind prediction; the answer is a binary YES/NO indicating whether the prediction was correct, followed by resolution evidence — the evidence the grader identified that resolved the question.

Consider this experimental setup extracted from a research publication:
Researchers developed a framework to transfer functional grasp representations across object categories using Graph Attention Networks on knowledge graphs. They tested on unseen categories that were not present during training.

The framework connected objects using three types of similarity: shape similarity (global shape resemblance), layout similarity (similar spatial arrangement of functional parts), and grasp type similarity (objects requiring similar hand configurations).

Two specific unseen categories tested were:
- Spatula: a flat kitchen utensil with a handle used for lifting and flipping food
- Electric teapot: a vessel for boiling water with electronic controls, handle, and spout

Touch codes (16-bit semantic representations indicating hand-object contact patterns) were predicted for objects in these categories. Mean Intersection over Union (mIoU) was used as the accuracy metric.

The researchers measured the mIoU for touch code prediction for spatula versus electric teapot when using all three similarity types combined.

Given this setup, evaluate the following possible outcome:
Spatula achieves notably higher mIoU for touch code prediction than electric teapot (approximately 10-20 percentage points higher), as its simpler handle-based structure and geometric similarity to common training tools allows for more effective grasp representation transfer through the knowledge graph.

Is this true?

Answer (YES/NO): NO